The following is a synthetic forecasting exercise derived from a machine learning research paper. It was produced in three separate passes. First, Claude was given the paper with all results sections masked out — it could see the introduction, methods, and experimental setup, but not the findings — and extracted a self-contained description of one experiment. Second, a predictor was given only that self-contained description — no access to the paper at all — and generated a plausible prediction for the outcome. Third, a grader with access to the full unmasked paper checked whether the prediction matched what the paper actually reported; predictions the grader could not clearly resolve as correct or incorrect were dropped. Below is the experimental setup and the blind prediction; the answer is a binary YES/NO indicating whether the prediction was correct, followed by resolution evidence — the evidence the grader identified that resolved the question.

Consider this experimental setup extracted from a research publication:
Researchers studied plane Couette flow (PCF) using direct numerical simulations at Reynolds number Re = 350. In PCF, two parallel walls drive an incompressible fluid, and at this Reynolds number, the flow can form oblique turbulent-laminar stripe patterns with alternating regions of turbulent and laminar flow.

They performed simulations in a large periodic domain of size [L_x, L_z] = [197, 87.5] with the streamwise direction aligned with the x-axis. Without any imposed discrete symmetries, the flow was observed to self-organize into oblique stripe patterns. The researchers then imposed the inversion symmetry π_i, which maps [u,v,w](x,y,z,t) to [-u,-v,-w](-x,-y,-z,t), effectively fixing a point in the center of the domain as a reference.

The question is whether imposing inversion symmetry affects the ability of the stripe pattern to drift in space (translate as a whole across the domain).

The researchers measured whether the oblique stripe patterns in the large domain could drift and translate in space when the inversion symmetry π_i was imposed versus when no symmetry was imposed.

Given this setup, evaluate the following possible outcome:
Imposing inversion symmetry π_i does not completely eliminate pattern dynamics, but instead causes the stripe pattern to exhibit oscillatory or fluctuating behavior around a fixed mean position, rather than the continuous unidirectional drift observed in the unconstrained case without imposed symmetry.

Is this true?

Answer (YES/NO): NO